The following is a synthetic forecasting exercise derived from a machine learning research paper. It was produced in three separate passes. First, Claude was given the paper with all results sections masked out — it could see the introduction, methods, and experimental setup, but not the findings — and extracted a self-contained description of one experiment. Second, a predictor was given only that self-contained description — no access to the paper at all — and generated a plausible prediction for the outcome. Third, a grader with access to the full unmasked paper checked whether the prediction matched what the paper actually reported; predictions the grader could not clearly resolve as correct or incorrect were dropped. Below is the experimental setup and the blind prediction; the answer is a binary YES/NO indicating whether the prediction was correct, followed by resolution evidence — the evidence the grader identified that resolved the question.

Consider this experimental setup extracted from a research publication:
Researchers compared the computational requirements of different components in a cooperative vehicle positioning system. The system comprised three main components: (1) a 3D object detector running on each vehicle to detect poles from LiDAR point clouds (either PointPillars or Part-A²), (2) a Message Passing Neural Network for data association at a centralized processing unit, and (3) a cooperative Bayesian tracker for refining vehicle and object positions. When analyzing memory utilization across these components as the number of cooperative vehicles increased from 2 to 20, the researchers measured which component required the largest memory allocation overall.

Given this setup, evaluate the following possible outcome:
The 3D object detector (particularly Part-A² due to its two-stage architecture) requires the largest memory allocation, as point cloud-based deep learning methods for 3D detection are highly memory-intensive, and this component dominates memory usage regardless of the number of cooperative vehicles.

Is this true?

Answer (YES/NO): YES